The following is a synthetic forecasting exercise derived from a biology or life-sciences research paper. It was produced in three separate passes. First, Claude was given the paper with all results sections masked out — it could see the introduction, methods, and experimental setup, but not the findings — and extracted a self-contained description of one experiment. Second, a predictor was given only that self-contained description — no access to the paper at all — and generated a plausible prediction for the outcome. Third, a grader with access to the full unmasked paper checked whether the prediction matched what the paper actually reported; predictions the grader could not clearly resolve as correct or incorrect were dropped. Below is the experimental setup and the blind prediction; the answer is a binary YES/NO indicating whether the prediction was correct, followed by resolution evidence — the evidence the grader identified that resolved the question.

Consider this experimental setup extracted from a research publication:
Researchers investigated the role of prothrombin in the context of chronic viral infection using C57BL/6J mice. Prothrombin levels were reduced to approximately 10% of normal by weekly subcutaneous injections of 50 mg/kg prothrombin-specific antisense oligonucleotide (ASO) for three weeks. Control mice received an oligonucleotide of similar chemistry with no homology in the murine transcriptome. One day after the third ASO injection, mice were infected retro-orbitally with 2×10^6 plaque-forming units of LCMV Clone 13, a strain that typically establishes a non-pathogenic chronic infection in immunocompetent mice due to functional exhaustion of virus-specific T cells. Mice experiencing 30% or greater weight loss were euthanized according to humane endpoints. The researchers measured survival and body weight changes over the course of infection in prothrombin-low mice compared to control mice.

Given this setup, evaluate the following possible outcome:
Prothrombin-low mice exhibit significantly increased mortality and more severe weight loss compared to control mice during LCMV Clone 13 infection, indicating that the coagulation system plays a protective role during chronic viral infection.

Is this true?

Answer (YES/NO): YES